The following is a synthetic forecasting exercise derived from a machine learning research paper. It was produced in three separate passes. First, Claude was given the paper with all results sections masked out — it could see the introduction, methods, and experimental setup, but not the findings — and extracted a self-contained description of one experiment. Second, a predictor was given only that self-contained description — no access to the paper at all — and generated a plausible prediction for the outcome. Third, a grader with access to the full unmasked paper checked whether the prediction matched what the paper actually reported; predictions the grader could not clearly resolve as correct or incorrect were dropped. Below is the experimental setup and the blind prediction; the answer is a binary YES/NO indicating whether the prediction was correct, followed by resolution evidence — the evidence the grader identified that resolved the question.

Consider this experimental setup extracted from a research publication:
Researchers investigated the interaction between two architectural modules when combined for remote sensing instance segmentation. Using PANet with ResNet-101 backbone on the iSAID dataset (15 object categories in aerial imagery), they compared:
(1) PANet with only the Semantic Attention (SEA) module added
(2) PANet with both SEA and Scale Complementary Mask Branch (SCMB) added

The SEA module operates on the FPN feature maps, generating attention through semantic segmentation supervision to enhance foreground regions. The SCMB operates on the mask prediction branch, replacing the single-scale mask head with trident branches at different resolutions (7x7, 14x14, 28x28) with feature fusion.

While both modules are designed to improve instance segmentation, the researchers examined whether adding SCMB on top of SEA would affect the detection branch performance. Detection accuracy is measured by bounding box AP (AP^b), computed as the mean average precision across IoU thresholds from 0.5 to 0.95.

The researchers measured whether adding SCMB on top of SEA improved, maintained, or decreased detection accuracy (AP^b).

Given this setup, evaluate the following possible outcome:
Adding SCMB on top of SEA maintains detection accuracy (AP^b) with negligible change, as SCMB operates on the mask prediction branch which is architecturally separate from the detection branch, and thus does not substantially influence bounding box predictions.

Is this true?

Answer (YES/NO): YES